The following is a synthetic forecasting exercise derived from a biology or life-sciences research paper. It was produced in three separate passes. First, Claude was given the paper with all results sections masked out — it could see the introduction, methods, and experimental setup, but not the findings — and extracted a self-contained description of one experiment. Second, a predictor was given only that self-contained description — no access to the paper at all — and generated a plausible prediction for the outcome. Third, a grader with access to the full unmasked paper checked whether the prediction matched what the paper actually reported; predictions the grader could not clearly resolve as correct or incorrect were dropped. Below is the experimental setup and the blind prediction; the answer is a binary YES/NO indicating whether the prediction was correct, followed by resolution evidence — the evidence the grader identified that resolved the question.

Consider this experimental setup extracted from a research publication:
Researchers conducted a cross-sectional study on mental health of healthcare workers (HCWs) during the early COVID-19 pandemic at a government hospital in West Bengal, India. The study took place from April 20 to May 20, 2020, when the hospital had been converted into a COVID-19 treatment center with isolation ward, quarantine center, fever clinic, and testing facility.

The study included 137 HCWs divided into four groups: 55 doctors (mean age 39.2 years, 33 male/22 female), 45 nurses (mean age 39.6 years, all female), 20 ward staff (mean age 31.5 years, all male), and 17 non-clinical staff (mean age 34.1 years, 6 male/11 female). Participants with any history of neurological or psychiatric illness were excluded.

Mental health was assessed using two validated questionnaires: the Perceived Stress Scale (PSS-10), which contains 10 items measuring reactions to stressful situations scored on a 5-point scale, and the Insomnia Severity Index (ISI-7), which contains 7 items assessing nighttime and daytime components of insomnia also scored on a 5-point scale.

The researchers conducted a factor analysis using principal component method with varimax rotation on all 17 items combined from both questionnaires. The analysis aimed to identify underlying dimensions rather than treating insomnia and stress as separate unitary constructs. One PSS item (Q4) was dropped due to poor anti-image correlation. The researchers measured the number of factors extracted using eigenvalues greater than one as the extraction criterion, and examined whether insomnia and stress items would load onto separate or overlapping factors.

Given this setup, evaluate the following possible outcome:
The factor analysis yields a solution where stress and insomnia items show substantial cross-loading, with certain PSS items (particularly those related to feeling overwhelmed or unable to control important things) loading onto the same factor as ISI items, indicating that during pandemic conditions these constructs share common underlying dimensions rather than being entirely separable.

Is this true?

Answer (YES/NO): NO